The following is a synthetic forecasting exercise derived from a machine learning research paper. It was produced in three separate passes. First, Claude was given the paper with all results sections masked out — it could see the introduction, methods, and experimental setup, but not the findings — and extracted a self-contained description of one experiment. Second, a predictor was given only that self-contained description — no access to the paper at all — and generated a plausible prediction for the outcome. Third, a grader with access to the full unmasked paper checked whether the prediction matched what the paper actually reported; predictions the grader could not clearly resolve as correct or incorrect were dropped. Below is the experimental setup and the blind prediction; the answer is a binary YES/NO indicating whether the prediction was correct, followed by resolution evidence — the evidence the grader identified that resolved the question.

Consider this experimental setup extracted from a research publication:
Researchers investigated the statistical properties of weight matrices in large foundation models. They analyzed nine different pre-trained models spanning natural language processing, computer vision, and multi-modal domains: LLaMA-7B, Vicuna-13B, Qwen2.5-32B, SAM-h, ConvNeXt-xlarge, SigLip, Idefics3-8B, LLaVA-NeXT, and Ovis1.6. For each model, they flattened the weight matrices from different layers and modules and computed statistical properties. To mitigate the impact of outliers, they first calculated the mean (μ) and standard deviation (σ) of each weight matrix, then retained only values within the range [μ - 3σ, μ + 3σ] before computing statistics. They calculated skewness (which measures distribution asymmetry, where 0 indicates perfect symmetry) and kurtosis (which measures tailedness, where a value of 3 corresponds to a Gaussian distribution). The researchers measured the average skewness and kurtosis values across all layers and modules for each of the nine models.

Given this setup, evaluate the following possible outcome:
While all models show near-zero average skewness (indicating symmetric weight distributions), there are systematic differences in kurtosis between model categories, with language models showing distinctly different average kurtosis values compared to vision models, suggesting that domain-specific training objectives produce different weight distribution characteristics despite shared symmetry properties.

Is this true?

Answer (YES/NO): NO